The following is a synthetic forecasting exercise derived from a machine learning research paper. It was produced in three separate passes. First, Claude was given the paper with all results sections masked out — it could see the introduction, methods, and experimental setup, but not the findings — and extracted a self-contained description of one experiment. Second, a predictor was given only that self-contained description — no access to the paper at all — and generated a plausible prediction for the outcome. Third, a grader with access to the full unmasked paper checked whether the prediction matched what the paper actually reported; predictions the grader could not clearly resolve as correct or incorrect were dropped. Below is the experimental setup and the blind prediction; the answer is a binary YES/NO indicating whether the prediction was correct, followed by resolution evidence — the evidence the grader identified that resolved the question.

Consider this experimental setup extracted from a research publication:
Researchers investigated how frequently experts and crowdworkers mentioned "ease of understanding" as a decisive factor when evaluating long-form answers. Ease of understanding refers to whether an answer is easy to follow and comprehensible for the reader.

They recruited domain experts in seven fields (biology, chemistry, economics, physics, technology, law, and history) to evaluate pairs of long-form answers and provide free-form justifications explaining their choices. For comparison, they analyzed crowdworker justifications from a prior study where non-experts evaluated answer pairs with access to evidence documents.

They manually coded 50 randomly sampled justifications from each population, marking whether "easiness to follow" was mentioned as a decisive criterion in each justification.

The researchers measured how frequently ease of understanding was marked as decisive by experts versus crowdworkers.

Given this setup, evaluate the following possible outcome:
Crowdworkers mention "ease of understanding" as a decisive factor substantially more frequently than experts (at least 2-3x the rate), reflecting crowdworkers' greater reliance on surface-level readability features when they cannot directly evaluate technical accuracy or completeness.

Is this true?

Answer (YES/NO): NO